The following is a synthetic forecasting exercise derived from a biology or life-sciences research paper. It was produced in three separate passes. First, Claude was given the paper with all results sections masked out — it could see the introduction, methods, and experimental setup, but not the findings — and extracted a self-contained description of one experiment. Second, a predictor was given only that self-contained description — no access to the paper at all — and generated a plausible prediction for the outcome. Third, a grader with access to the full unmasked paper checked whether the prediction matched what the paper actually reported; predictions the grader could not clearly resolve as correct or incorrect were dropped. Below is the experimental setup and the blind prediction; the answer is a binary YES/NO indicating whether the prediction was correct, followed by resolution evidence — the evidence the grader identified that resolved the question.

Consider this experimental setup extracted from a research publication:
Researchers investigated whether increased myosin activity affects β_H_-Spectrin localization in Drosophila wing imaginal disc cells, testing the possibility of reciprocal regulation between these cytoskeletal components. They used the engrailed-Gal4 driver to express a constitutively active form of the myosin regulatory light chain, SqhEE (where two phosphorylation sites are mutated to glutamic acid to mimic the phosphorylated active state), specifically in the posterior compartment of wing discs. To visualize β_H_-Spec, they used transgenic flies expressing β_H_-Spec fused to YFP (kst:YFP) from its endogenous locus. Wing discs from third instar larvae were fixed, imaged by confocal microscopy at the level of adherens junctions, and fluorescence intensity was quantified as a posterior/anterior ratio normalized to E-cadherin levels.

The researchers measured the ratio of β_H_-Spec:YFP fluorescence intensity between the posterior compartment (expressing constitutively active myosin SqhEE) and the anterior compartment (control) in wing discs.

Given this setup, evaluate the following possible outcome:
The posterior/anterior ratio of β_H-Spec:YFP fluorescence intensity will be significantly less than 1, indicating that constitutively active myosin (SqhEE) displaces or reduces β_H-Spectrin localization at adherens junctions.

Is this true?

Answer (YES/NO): YES